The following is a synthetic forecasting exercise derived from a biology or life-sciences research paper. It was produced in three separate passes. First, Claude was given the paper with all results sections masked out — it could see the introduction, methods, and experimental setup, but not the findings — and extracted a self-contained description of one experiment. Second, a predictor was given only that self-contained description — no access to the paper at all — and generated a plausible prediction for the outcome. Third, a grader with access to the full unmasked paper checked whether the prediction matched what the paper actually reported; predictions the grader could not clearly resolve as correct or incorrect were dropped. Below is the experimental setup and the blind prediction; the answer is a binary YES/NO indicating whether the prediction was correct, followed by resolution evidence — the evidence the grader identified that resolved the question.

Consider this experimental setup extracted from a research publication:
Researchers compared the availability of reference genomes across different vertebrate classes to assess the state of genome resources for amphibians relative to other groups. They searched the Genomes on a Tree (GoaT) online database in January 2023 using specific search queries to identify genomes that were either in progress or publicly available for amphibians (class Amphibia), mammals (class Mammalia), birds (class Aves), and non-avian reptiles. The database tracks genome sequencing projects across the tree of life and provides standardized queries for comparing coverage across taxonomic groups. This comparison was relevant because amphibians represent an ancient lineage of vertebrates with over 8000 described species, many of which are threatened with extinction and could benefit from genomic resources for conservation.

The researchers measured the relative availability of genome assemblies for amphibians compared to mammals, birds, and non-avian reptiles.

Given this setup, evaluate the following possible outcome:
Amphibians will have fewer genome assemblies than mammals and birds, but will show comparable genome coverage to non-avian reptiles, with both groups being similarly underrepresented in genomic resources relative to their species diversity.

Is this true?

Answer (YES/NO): NO